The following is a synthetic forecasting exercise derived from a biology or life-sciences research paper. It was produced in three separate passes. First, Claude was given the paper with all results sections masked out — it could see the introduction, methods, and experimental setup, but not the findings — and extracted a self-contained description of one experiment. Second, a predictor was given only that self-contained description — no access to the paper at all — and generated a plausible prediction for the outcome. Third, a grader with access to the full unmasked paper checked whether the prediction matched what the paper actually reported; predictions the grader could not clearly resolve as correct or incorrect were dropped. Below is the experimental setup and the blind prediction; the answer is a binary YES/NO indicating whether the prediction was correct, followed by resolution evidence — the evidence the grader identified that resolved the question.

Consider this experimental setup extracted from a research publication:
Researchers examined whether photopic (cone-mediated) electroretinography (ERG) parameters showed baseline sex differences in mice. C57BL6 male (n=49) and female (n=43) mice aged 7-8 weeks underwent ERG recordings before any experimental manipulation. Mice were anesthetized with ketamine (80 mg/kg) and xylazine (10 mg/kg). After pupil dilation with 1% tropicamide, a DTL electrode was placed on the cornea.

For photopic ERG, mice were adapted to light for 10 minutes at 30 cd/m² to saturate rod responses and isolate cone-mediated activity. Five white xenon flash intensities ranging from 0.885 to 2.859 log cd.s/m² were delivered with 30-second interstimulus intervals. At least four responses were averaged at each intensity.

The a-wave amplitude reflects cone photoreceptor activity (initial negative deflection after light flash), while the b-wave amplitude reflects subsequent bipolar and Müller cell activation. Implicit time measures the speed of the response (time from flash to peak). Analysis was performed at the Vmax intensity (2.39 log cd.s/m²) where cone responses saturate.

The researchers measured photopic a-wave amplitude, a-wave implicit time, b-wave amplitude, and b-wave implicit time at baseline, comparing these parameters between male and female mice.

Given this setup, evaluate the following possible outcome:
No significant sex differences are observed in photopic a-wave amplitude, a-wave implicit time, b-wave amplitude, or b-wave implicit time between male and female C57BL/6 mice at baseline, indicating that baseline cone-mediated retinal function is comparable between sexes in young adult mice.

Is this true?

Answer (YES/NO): NO